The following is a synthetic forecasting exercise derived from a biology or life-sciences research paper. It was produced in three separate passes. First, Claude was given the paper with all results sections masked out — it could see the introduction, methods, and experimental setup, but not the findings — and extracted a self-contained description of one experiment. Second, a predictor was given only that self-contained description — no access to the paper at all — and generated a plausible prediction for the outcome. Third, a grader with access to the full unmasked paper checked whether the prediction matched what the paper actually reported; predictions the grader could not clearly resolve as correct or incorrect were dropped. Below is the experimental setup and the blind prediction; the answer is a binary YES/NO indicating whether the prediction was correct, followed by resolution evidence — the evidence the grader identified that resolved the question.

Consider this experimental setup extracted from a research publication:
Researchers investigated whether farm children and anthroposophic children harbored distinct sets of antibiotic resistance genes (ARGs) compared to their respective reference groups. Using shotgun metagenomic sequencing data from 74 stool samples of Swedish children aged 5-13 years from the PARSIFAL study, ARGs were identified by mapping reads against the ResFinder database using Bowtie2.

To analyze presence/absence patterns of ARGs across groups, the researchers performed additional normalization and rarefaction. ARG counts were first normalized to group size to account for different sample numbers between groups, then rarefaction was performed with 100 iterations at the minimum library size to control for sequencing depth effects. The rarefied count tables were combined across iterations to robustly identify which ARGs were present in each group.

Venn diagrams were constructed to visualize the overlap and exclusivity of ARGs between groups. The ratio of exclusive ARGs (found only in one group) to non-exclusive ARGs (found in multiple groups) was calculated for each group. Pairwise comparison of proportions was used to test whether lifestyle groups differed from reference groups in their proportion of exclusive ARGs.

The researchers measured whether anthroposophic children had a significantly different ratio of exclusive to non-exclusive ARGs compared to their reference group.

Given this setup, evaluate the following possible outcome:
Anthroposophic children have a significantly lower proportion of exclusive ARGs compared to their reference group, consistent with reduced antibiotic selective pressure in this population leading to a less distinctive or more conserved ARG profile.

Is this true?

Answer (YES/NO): NO